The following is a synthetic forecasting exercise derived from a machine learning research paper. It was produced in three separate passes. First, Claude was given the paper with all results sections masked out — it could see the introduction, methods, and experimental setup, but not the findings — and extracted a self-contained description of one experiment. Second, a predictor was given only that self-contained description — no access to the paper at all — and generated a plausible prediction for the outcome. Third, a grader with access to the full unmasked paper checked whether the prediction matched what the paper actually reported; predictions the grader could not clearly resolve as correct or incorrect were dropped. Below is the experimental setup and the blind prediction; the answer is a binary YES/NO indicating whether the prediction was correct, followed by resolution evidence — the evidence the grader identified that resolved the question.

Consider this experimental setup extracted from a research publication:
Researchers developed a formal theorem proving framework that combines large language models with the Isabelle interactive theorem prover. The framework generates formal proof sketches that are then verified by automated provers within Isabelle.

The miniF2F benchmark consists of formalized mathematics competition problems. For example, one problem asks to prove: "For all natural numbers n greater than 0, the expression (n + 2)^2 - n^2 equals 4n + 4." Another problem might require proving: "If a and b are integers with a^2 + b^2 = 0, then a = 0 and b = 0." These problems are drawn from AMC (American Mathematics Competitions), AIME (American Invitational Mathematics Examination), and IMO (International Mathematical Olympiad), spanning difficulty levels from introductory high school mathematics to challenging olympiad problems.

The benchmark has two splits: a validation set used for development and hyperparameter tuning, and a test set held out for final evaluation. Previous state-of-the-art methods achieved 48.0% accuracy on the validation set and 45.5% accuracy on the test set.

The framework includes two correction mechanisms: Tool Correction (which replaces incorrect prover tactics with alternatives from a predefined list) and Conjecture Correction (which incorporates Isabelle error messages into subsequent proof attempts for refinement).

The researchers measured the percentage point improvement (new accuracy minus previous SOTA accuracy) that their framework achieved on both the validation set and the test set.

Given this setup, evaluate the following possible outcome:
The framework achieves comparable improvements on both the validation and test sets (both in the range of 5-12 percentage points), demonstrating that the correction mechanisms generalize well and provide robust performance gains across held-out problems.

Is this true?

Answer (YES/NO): YES